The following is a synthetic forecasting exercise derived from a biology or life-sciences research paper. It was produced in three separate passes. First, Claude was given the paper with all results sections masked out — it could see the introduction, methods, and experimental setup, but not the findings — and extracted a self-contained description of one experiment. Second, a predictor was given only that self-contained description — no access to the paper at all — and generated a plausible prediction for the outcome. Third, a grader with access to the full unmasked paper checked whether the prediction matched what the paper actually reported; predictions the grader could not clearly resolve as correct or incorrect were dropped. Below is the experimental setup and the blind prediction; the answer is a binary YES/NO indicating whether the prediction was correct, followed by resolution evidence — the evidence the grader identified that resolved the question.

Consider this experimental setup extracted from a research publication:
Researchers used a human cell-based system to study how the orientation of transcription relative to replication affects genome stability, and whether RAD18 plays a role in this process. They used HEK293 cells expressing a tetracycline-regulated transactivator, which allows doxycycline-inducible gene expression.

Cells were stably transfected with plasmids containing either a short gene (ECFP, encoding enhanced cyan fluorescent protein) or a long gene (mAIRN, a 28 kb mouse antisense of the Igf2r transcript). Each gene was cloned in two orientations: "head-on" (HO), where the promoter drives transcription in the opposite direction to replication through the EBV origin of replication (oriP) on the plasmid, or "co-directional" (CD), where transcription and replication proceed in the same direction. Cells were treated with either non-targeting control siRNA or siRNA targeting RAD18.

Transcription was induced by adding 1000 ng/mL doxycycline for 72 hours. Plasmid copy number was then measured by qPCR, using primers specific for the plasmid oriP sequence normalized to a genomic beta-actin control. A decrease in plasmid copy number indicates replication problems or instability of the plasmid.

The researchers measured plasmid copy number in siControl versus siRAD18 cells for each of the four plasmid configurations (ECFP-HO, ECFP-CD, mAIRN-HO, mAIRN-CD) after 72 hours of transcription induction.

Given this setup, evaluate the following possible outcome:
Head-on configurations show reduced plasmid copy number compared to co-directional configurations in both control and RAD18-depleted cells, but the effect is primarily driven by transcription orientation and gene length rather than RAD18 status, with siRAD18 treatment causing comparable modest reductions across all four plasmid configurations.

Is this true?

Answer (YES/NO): NO